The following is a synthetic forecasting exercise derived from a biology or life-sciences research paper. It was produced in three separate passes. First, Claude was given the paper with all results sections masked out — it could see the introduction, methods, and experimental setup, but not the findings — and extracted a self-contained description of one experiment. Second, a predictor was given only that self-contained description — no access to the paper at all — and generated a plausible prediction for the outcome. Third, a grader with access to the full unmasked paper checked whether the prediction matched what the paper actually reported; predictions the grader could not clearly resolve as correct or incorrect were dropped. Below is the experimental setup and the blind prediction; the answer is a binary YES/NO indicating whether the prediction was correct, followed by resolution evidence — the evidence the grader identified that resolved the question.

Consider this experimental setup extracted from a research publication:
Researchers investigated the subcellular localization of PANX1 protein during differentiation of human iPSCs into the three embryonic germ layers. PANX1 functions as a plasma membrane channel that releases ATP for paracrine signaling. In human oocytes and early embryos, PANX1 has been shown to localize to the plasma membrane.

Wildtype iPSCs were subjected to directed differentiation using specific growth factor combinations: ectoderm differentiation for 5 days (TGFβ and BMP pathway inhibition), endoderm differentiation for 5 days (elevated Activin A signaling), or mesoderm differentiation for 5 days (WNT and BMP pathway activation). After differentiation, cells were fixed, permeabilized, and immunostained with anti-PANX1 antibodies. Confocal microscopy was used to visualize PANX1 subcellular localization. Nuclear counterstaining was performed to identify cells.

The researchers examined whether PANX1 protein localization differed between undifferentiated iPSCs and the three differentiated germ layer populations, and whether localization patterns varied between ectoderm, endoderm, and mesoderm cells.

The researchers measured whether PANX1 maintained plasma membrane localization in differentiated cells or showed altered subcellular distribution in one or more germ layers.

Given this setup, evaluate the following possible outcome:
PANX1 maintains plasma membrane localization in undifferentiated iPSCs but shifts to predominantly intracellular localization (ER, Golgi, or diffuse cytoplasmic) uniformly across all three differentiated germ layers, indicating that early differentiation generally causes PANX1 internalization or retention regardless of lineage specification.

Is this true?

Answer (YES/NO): NO